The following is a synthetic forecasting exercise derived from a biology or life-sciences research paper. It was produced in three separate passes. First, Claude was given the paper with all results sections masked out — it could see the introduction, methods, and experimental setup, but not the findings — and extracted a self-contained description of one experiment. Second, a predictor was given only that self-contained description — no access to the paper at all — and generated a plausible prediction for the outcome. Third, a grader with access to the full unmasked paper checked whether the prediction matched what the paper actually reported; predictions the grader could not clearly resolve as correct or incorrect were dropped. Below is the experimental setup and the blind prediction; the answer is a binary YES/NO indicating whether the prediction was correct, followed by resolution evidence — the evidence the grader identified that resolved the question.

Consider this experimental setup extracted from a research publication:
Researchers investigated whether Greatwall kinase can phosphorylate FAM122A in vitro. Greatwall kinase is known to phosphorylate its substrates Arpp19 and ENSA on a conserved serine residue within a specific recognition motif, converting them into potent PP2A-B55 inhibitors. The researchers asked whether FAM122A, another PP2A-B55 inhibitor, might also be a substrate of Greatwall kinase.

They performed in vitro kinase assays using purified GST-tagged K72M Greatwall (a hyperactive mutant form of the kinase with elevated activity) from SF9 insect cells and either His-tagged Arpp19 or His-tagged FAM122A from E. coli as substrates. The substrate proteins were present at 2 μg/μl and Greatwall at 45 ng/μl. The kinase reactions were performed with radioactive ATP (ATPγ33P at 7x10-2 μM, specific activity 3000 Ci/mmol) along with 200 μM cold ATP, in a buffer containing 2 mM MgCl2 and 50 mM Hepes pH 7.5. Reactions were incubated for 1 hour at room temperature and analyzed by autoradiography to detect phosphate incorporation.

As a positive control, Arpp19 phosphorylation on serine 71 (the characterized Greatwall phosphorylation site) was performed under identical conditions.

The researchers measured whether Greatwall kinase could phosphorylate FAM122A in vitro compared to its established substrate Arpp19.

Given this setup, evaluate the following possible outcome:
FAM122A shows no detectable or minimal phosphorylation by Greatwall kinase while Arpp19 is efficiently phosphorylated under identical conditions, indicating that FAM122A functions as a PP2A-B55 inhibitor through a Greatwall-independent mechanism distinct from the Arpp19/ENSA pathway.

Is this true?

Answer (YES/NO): YES